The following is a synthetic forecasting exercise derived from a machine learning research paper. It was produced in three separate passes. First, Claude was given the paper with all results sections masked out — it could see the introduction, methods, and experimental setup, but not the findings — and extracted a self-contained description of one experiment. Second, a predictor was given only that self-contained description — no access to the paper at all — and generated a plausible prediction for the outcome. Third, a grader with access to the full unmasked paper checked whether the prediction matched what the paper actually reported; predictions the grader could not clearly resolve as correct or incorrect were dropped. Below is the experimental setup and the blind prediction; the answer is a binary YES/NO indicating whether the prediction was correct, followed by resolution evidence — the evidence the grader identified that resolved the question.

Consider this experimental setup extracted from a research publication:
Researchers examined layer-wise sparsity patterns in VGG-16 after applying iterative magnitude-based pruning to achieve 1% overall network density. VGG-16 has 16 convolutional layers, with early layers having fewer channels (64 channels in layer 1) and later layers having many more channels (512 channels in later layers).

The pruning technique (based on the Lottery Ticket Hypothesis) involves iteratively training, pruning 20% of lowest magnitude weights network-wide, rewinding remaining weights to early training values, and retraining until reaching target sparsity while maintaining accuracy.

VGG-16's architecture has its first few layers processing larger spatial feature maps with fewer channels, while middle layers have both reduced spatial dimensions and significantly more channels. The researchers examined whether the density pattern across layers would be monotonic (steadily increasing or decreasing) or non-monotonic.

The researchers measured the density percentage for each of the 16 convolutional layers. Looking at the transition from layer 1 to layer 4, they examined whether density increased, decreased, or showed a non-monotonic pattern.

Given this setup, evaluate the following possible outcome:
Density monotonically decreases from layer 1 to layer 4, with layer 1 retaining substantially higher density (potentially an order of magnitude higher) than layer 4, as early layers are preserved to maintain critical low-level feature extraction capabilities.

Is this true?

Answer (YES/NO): NO